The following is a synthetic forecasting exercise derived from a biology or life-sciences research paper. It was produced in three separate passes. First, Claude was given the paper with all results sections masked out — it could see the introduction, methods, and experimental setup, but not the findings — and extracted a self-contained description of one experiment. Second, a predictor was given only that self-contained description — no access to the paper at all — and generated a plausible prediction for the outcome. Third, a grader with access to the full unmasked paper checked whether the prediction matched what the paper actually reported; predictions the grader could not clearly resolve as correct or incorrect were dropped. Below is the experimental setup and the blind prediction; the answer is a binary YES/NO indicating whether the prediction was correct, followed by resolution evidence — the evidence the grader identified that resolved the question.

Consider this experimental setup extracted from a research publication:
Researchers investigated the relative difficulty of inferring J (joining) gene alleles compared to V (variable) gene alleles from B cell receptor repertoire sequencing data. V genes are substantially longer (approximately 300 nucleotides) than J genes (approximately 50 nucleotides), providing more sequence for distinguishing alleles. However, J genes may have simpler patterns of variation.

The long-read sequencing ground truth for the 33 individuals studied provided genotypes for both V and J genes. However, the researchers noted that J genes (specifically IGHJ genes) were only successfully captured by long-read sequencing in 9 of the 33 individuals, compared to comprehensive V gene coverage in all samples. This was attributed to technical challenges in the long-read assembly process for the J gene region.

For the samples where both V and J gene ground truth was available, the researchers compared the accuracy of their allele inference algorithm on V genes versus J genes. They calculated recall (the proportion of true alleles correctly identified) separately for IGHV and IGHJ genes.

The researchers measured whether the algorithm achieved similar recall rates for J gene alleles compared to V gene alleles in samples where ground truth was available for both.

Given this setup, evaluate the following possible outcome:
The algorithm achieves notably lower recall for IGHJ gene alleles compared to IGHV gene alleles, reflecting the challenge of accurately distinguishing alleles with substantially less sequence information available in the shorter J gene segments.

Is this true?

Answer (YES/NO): NO